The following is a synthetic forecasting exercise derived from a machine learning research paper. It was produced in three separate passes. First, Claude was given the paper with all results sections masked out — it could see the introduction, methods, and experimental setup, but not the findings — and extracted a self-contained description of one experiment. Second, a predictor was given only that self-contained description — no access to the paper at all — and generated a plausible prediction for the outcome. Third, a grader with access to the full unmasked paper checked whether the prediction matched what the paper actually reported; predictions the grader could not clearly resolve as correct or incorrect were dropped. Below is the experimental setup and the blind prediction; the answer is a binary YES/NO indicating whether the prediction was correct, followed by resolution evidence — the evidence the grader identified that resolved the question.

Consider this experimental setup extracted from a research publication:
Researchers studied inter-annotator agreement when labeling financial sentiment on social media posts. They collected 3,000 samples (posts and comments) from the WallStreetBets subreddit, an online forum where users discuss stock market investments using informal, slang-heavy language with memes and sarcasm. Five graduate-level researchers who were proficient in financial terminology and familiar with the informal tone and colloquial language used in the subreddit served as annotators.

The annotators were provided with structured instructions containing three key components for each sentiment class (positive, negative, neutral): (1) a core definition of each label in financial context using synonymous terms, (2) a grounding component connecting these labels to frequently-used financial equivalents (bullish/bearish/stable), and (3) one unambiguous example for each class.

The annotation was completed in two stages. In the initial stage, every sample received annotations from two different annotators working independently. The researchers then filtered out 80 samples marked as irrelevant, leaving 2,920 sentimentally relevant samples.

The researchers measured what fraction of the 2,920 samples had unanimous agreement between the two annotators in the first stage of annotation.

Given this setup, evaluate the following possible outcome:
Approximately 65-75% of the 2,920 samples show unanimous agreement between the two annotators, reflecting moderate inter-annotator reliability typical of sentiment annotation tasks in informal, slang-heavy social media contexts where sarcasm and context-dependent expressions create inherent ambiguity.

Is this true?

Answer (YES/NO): NO